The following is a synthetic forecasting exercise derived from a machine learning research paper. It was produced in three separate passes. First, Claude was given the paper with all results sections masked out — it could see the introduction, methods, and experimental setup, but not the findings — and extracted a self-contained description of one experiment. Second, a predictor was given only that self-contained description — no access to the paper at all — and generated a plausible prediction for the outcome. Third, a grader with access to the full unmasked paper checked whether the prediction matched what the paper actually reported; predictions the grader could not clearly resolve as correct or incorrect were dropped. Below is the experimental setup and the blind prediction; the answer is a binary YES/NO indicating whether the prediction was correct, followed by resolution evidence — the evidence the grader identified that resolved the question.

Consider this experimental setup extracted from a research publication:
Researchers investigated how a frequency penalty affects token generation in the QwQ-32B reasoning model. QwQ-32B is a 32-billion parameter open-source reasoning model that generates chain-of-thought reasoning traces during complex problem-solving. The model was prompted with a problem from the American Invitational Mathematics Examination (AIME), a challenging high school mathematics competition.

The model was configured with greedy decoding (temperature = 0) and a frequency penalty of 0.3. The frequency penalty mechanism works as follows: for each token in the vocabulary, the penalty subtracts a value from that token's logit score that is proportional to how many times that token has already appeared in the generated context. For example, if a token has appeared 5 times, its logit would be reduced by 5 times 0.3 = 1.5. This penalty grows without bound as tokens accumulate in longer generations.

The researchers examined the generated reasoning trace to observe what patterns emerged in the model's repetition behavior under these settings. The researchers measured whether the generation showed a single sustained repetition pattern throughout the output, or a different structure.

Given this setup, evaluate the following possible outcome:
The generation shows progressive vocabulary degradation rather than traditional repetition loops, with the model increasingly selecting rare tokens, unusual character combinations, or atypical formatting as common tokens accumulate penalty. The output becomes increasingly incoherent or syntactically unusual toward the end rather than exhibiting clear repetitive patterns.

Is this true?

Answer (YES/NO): NO